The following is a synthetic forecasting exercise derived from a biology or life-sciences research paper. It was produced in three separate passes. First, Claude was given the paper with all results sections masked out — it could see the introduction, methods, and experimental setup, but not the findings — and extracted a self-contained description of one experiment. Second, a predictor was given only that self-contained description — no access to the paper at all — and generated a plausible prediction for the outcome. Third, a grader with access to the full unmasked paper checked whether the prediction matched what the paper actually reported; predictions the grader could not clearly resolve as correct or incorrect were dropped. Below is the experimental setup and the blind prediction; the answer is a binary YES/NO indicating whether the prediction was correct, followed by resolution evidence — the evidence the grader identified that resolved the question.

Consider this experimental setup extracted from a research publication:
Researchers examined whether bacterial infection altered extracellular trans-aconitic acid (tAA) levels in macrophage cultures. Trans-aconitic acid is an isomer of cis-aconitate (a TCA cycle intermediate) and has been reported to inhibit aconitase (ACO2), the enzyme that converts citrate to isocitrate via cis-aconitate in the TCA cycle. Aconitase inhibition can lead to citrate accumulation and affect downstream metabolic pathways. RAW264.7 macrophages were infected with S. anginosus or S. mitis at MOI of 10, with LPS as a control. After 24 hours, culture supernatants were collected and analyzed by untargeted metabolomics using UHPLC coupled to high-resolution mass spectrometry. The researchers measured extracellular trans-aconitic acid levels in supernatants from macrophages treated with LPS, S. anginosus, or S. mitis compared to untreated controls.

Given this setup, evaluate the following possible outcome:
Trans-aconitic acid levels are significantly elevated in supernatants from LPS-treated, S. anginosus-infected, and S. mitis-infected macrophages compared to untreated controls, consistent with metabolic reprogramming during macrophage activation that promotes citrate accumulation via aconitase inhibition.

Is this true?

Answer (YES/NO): NO